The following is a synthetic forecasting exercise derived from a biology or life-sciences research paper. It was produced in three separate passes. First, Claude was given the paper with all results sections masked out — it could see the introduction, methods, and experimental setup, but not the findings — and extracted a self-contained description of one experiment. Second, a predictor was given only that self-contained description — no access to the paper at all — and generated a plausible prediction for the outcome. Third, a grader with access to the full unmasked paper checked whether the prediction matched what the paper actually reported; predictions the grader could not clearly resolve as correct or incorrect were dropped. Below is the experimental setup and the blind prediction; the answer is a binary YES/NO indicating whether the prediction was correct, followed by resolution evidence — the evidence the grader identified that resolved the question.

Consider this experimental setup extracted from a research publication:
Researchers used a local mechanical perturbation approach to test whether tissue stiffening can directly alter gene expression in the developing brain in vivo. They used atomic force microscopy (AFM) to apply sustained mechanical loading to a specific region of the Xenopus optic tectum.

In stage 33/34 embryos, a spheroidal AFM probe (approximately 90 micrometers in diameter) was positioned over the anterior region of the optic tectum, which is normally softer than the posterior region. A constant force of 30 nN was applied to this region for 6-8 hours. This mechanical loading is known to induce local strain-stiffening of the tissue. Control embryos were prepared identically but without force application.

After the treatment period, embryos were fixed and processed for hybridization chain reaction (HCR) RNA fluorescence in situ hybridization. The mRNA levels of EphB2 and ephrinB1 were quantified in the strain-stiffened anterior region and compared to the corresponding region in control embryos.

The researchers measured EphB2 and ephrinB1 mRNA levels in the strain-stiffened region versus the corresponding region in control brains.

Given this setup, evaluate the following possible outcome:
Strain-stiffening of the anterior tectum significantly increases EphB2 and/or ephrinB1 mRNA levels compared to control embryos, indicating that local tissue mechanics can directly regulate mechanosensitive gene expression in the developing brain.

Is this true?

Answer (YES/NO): YES